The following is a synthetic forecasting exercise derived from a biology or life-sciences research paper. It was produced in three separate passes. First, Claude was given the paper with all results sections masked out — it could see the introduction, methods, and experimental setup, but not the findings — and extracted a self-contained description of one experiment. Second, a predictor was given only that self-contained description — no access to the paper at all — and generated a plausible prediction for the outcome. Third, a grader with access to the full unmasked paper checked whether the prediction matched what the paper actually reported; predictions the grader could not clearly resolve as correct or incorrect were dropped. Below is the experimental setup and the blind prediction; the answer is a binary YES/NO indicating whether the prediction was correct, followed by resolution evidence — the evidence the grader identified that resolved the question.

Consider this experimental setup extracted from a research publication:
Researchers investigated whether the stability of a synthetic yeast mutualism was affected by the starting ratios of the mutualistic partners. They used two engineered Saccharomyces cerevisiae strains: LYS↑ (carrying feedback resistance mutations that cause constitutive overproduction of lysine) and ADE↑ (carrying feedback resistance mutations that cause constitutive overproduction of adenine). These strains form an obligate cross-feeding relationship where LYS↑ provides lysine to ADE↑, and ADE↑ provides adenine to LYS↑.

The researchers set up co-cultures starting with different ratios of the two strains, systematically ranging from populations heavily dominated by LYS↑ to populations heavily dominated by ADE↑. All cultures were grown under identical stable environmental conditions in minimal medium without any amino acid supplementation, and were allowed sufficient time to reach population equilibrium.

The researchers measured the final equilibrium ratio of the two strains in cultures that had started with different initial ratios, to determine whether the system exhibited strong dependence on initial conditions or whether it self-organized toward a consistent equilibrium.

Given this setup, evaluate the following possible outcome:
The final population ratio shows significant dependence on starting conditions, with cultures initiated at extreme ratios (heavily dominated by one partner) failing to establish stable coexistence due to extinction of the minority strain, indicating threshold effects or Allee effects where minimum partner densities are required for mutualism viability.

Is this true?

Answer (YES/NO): NO